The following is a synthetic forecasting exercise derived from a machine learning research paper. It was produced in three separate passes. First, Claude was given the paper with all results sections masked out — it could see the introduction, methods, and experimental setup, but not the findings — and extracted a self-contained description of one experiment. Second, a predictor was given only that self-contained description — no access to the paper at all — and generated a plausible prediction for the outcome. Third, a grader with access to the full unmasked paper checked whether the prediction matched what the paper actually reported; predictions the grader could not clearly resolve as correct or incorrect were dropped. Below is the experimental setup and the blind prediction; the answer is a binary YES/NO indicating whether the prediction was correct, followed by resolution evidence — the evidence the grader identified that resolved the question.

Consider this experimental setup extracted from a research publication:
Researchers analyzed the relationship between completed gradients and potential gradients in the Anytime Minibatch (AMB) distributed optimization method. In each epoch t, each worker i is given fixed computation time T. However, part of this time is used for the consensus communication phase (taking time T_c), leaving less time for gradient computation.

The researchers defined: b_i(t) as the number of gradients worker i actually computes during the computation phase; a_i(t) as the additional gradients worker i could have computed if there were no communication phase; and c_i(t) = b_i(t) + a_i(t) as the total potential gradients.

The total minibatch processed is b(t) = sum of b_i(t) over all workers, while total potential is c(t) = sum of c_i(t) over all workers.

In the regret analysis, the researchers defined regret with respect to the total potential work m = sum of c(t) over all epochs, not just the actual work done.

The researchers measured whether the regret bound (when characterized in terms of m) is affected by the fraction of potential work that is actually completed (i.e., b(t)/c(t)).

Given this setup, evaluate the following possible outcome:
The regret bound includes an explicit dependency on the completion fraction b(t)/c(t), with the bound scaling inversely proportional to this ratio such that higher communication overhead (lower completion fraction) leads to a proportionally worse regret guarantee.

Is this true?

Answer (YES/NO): NO